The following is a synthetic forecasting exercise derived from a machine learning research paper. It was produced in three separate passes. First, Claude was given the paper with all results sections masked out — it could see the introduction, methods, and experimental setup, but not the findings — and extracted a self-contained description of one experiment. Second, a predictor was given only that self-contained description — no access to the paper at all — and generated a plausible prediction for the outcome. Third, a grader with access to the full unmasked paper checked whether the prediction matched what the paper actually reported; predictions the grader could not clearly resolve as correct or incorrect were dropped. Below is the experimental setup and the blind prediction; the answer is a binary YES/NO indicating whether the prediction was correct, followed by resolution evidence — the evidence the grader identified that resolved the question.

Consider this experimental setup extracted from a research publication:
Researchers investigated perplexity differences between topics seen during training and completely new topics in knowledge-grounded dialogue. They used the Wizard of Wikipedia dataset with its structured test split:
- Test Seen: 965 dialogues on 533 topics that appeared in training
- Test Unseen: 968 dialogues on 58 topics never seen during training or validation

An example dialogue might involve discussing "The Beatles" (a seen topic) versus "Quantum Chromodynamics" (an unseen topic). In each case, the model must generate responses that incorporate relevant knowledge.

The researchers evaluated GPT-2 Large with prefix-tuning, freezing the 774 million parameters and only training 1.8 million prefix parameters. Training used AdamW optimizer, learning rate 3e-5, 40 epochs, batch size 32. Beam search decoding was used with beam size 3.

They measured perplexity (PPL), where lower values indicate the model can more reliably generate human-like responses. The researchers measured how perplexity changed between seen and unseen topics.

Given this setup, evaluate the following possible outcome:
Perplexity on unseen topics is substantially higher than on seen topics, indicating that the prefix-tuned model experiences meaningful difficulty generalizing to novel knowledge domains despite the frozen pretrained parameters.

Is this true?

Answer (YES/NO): YES